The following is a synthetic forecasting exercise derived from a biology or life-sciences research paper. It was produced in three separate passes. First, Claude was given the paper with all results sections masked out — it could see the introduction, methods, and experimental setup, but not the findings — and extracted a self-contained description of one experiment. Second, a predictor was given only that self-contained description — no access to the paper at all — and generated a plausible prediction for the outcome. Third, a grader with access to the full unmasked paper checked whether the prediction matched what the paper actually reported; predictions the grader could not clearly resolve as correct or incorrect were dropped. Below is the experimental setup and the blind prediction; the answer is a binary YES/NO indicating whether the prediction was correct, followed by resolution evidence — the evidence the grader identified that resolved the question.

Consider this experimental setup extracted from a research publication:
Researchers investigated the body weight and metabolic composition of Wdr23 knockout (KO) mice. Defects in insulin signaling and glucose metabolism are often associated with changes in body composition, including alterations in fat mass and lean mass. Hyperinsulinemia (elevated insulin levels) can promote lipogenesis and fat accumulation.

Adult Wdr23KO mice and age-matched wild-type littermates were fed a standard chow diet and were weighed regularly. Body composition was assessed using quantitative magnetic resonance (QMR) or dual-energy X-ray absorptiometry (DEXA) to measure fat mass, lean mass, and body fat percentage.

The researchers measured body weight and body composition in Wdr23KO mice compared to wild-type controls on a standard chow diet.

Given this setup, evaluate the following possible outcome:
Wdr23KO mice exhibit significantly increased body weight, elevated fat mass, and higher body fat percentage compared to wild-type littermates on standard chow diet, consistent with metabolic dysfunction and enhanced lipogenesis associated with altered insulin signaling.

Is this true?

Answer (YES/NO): NO